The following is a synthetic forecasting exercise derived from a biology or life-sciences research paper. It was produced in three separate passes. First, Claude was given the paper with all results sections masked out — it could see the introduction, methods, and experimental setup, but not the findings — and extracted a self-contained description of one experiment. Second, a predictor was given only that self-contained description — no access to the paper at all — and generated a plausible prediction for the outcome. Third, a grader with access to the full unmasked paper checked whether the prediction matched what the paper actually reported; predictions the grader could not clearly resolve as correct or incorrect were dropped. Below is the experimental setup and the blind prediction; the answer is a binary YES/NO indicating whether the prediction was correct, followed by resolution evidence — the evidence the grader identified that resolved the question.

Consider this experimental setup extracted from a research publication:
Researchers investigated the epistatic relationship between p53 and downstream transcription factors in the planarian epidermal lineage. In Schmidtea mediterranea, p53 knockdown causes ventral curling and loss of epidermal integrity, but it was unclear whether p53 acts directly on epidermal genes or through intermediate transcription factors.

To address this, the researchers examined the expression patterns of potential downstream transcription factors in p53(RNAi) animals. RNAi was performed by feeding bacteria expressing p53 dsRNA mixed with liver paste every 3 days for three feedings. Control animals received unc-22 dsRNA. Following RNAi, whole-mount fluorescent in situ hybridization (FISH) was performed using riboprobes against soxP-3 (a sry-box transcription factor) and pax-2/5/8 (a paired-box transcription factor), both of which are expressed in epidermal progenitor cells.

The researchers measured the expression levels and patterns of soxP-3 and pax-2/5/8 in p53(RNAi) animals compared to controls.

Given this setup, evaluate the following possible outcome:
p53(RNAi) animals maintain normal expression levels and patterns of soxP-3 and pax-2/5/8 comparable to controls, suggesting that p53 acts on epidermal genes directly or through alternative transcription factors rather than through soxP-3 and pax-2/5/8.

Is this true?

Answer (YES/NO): NO